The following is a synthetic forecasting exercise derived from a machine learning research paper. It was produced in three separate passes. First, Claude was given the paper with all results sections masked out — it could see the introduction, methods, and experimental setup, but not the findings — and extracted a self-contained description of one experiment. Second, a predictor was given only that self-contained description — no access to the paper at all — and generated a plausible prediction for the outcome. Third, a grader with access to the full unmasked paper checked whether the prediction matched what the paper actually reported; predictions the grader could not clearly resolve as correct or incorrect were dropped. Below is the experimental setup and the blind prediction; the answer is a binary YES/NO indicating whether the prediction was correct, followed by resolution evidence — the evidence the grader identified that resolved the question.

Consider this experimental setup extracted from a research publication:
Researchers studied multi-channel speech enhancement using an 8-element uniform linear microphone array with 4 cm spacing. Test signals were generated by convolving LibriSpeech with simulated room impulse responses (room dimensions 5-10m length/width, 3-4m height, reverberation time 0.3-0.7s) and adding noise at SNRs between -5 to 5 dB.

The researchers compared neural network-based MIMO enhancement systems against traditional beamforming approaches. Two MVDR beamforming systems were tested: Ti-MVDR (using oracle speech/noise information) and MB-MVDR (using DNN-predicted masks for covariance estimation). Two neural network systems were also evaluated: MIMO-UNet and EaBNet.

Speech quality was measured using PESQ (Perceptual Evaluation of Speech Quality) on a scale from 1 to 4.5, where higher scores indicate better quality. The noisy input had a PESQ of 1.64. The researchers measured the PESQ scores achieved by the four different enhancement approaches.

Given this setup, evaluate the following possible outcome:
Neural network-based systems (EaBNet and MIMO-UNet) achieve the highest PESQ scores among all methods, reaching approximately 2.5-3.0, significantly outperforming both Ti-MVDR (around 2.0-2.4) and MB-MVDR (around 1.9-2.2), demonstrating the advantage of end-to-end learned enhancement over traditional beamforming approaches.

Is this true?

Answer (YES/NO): NO